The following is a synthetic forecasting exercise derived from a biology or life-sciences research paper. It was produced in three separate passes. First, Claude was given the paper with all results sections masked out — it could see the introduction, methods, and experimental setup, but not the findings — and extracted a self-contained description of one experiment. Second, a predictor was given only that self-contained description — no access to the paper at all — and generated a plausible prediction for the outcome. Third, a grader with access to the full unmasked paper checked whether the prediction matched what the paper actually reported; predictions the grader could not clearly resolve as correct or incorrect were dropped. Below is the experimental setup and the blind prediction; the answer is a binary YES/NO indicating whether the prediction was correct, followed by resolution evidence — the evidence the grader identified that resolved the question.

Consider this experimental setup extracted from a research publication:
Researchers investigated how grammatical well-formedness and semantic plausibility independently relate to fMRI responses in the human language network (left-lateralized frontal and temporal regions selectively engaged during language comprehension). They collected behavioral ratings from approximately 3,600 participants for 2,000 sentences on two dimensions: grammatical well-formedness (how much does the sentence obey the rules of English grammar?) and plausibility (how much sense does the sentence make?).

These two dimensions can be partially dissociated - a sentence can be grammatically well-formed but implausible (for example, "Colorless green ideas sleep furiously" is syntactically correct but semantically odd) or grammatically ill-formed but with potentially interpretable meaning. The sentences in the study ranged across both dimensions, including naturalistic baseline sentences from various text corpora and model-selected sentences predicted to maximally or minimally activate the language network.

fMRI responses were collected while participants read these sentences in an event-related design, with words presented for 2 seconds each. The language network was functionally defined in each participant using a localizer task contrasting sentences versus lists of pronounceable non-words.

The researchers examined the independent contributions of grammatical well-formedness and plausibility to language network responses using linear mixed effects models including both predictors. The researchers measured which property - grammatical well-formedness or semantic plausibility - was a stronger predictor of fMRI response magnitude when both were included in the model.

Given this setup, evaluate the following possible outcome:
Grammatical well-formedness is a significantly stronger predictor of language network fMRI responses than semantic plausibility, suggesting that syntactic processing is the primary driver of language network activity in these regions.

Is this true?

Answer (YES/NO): NO